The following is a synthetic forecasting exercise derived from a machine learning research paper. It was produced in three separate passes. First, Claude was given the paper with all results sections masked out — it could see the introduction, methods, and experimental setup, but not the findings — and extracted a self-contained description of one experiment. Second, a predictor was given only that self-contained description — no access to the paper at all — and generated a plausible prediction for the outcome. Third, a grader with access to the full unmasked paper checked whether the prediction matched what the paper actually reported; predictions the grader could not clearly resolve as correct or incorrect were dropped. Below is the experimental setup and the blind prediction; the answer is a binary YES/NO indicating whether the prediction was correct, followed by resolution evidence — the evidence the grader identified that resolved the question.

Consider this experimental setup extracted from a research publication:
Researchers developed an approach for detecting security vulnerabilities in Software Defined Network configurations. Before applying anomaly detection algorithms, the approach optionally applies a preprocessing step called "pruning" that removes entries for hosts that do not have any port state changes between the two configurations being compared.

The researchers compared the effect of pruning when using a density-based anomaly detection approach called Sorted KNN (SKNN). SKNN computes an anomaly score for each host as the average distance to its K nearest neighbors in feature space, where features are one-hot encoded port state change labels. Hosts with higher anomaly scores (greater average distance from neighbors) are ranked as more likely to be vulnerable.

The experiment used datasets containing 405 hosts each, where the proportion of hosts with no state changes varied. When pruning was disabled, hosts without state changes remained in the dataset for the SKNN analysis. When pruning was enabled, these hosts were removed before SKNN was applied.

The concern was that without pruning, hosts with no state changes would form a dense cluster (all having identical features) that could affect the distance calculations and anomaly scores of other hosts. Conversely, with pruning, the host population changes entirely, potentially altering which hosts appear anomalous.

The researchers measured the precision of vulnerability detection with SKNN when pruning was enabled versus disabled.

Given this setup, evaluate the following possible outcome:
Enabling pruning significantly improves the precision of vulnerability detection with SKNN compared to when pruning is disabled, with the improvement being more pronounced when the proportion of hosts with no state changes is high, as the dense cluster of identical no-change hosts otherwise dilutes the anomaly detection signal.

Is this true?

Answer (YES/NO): NO